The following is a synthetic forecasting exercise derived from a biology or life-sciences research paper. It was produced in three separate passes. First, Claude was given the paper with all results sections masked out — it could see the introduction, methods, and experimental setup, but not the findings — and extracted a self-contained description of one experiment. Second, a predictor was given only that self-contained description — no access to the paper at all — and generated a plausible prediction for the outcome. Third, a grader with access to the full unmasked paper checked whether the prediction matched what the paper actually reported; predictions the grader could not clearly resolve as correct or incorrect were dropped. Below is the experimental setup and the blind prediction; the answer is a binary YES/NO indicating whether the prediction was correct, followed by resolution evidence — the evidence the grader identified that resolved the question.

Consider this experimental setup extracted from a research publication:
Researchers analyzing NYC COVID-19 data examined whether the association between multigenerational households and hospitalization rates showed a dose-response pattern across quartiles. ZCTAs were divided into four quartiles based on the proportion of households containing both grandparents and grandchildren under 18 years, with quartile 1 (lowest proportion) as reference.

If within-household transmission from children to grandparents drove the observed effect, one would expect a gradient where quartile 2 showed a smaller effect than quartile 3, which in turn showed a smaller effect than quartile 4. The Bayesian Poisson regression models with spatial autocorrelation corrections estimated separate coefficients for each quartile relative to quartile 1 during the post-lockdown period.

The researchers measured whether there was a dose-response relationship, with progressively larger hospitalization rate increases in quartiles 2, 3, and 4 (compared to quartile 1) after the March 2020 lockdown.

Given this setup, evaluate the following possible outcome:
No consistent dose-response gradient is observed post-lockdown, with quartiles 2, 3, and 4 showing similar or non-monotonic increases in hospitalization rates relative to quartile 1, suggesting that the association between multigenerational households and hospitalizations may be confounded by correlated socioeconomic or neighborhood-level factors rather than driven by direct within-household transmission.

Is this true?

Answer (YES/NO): NO